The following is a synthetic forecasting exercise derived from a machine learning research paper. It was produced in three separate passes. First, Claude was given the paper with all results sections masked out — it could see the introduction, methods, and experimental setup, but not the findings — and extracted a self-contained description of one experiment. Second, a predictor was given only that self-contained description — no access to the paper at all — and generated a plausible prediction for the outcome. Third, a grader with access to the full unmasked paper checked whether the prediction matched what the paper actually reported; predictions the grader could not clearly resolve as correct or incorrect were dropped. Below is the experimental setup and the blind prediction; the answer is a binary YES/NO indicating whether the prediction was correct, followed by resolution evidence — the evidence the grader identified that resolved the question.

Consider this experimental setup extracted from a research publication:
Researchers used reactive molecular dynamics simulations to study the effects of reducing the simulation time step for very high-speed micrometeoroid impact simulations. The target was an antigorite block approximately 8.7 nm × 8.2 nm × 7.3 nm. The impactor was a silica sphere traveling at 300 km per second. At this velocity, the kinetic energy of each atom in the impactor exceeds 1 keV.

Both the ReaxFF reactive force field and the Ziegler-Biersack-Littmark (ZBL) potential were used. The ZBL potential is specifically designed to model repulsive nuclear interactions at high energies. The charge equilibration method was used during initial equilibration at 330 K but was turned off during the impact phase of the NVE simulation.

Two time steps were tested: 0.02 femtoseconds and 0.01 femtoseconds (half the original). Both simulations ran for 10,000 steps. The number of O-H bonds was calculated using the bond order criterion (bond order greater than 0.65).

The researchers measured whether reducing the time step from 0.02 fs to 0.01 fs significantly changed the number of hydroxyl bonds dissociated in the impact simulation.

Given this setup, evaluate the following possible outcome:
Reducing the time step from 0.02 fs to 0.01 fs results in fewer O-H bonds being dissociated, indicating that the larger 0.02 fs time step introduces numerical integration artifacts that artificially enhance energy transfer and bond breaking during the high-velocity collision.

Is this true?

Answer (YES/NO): NO